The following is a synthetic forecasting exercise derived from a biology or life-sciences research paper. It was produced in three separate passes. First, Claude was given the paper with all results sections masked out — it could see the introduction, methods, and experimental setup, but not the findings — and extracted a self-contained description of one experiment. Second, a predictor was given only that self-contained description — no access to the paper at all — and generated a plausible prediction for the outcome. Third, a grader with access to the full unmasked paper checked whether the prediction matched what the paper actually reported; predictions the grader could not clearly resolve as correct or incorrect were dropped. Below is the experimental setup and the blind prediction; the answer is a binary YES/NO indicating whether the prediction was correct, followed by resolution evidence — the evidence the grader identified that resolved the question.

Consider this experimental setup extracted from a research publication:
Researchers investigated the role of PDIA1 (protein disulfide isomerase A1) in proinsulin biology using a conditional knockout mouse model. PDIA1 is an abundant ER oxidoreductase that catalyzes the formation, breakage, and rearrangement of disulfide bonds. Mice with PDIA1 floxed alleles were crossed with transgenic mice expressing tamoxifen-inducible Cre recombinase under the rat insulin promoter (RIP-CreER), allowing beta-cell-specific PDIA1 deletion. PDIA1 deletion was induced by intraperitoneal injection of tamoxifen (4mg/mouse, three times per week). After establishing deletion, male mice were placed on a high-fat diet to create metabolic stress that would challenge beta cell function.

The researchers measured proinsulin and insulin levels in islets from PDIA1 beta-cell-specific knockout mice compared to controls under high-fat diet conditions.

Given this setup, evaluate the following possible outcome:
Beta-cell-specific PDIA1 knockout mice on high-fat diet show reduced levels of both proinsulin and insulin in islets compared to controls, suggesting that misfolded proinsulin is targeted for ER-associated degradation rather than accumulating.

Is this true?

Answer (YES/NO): NO